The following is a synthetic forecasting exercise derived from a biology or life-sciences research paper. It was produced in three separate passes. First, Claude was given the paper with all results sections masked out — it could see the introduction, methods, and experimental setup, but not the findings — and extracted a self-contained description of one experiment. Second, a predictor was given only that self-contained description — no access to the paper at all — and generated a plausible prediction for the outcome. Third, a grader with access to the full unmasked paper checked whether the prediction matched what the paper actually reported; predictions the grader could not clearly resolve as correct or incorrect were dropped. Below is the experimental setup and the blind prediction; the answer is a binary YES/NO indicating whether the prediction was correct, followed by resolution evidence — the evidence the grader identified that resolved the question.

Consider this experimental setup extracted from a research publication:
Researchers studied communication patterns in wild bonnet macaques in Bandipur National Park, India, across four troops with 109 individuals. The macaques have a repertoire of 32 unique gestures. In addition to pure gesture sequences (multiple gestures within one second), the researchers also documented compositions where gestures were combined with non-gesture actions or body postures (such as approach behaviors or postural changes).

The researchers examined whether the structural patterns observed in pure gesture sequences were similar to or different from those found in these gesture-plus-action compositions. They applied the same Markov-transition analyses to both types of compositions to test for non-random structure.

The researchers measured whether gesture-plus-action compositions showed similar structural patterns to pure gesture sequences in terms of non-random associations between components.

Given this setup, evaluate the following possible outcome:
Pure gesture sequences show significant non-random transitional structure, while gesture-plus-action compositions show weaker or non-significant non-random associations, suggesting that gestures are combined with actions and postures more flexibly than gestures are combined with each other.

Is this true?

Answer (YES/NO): YES